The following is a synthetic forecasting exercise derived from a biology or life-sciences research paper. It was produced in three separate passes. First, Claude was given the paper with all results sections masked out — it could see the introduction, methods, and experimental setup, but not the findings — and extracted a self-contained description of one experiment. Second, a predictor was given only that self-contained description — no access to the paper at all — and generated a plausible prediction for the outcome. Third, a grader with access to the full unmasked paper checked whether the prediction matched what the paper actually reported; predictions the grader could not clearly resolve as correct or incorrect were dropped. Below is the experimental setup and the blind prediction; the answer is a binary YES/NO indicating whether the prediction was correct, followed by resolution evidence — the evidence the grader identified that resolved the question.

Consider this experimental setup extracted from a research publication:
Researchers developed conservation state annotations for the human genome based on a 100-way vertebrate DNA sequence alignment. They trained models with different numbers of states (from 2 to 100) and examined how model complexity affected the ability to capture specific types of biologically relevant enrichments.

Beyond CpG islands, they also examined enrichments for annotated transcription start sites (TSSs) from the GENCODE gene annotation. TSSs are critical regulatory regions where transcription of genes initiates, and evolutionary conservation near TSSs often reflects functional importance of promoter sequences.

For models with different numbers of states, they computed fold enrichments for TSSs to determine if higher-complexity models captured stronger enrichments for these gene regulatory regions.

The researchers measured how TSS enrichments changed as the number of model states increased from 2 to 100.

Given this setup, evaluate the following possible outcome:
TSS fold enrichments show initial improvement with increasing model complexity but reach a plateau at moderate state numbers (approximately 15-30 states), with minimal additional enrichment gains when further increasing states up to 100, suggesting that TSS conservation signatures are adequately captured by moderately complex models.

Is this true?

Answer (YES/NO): NO